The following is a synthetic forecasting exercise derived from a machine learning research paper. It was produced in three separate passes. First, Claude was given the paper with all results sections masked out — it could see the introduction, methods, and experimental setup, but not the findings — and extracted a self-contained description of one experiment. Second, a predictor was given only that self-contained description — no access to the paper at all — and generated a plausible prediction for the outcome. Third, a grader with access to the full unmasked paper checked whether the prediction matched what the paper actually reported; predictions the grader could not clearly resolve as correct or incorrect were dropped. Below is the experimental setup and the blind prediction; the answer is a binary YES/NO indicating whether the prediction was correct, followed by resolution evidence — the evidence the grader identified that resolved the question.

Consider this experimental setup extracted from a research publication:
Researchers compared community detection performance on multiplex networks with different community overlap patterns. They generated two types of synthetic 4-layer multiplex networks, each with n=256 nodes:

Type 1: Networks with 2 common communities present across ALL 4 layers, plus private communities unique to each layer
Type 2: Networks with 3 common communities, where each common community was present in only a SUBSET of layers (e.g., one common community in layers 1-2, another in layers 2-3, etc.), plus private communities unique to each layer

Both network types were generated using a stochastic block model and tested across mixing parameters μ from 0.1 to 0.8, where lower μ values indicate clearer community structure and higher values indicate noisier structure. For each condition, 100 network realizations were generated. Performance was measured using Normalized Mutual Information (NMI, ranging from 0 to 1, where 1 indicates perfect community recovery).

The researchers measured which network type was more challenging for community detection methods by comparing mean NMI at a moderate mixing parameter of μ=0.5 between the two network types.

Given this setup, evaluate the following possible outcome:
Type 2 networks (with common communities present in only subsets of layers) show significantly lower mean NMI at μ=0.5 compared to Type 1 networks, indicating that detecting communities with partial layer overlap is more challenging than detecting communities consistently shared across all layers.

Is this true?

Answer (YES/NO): YES